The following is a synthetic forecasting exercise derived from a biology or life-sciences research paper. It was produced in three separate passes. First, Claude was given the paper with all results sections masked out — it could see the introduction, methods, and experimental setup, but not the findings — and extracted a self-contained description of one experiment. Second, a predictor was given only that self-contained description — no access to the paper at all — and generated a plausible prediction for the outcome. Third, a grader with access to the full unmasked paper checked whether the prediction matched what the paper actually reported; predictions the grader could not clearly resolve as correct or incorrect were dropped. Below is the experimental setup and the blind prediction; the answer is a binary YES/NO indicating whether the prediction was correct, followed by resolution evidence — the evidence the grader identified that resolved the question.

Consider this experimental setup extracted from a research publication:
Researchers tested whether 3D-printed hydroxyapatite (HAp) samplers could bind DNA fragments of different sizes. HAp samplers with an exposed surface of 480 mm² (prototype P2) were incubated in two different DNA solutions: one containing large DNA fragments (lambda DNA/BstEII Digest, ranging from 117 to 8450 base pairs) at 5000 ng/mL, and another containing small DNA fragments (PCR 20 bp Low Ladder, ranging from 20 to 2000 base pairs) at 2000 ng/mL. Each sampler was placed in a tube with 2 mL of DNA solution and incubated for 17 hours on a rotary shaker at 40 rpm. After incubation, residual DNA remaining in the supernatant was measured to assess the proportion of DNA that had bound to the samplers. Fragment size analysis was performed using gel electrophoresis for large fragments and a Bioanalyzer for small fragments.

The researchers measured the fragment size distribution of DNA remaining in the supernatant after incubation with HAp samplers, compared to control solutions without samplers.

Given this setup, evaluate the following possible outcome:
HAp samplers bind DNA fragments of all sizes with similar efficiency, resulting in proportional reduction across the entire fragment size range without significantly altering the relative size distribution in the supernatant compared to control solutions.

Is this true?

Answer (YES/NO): YES